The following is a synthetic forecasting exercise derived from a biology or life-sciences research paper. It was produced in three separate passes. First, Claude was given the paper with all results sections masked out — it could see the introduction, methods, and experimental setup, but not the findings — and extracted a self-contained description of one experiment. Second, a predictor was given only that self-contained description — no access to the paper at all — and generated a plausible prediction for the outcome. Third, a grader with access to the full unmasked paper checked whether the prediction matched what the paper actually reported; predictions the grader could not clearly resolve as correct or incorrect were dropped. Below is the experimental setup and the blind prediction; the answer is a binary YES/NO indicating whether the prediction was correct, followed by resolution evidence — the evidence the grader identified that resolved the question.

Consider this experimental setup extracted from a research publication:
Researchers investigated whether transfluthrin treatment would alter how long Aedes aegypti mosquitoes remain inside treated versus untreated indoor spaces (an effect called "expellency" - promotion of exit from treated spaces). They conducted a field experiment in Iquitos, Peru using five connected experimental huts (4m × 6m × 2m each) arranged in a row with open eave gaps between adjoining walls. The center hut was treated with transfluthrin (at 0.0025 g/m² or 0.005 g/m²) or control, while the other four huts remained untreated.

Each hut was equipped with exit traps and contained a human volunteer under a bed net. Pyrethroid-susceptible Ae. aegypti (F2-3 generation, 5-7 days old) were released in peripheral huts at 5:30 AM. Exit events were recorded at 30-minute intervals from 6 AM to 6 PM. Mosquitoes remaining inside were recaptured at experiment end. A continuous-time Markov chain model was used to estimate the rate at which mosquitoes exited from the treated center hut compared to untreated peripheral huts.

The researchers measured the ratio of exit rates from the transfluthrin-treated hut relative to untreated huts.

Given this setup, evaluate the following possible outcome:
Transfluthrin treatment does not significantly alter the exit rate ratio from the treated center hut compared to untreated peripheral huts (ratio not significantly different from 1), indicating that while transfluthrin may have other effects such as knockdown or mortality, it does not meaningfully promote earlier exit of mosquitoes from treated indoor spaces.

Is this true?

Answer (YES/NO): NO